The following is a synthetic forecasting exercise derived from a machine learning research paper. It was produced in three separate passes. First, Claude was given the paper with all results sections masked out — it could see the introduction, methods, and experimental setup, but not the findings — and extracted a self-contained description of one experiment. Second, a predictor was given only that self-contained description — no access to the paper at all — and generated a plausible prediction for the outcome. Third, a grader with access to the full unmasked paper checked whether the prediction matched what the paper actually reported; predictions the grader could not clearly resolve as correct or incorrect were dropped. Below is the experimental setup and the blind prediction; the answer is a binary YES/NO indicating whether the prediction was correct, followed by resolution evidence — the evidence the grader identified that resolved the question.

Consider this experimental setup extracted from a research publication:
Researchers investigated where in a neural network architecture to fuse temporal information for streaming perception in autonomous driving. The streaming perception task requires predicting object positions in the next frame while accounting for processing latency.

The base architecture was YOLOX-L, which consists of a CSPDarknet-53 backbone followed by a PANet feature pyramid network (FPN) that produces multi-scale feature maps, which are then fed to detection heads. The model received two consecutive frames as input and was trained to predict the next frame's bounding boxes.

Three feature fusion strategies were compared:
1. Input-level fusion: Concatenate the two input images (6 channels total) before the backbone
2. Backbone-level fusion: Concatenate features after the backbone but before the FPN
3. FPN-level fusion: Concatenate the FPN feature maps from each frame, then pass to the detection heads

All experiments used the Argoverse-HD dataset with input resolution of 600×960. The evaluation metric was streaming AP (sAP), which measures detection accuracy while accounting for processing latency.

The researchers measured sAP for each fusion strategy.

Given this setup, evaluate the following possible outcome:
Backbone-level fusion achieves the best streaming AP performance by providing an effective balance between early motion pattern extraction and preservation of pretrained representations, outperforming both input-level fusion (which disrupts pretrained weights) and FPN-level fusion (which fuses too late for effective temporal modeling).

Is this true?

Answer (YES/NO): NO